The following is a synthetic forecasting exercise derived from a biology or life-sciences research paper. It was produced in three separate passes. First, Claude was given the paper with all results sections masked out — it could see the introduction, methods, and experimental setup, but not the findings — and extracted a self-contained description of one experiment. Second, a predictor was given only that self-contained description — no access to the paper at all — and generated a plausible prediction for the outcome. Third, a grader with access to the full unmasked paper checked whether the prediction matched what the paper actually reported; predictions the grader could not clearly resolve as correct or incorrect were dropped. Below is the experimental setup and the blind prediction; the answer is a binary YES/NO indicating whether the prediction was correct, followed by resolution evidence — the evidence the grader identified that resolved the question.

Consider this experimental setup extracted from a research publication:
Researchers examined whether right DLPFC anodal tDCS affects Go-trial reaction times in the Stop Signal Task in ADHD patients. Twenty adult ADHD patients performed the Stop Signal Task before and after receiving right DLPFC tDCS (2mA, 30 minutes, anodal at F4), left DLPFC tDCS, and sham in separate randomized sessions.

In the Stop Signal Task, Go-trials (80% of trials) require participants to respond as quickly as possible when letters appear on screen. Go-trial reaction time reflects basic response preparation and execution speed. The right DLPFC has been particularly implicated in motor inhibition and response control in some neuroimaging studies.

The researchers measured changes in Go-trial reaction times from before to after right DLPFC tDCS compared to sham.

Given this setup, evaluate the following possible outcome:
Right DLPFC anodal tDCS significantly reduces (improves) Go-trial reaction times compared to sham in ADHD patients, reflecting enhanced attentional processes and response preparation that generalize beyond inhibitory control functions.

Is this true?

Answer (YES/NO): NO